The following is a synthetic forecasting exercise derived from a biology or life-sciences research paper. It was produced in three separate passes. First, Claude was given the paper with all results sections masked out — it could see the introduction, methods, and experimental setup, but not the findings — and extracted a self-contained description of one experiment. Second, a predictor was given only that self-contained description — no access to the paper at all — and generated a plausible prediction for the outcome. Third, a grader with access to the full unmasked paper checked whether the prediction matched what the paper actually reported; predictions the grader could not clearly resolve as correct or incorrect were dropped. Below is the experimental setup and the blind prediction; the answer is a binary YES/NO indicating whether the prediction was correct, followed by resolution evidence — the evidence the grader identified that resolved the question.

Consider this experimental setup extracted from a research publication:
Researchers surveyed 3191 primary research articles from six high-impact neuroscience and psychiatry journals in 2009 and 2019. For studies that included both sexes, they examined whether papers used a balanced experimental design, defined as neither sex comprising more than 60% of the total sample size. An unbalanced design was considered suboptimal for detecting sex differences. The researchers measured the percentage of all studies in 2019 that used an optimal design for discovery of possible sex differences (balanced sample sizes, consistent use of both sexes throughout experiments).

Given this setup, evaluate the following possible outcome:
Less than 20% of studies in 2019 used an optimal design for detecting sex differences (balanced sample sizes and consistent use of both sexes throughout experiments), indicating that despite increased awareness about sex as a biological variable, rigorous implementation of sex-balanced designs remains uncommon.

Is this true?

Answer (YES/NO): YES